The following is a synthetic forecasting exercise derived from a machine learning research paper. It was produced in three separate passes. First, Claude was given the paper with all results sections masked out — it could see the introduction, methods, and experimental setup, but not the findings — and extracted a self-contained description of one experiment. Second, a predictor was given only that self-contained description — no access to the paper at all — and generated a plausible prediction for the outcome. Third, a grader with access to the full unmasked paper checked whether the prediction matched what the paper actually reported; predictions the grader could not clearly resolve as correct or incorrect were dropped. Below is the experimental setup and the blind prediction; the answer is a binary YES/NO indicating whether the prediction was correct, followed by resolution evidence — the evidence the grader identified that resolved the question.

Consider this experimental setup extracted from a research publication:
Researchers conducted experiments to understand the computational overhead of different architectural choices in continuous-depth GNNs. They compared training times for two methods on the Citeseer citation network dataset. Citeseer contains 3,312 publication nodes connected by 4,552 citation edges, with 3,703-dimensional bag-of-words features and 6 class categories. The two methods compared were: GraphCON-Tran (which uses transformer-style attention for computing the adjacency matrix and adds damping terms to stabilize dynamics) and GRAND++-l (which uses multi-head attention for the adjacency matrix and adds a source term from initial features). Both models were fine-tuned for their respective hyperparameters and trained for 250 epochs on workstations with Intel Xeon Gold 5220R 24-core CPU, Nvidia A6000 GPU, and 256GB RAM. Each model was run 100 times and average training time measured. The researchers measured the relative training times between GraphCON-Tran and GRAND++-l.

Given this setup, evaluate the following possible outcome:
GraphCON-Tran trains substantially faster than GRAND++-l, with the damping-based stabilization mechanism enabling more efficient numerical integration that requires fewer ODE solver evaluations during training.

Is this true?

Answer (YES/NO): NO